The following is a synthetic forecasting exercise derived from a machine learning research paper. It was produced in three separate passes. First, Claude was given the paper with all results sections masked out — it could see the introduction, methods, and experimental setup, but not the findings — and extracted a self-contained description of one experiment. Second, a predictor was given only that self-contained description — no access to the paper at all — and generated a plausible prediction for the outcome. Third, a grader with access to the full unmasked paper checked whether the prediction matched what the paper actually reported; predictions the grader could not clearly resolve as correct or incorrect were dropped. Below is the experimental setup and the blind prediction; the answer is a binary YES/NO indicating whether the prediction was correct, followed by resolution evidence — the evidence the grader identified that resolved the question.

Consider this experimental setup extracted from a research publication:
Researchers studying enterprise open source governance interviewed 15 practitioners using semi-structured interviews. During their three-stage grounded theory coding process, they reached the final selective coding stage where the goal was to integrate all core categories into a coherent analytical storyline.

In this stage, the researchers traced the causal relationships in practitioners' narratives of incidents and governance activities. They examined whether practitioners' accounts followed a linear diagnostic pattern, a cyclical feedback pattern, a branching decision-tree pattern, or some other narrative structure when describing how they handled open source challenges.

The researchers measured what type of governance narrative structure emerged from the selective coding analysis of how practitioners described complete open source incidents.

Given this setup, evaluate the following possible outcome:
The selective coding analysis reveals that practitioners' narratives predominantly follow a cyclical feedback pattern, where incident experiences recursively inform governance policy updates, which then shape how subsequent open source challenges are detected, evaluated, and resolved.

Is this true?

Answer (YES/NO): NO